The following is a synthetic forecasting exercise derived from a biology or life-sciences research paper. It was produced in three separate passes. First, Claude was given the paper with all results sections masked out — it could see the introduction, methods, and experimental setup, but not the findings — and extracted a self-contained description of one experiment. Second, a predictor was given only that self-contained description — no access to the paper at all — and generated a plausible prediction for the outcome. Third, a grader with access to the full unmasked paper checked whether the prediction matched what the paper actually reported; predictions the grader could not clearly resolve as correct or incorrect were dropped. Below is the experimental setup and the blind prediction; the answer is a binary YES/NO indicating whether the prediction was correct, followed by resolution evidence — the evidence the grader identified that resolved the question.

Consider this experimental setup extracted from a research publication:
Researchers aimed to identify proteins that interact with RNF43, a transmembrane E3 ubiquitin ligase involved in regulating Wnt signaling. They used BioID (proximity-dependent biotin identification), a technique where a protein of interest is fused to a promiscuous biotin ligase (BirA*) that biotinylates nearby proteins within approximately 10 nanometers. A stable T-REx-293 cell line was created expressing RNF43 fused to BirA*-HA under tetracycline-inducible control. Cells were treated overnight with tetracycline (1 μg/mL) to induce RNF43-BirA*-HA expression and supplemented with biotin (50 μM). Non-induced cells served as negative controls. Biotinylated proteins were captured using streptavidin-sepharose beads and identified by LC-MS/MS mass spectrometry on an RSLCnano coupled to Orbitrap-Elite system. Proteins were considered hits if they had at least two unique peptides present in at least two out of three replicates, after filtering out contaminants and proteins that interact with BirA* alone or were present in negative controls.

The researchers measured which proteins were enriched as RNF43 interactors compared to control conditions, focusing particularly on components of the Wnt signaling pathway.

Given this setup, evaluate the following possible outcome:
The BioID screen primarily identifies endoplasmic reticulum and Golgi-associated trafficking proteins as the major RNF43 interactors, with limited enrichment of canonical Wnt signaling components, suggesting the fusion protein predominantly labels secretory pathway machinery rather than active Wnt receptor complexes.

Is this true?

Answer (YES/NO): NO